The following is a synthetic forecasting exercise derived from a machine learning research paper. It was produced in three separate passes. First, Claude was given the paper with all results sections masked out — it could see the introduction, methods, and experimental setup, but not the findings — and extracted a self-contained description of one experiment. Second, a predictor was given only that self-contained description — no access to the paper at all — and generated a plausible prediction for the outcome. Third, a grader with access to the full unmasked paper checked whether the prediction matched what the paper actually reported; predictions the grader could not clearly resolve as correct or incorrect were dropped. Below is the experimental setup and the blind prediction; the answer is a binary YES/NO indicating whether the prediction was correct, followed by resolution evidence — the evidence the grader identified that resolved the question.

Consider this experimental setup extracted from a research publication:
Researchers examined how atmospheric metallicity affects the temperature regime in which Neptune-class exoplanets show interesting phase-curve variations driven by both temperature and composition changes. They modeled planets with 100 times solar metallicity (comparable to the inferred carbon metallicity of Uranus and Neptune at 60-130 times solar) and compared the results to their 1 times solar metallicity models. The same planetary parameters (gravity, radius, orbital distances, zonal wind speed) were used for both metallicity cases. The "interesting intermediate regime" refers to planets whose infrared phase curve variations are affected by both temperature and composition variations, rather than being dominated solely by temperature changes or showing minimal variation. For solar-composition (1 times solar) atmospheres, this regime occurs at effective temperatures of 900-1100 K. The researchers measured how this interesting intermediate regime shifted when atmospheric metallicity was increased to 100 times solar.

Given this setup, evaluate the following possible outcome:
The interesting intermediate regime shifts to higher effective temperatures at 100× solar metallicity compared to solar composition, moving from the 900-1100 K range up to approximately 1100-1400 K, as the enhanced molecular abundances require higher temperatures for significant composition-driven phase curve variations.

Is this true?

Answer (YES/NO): NO